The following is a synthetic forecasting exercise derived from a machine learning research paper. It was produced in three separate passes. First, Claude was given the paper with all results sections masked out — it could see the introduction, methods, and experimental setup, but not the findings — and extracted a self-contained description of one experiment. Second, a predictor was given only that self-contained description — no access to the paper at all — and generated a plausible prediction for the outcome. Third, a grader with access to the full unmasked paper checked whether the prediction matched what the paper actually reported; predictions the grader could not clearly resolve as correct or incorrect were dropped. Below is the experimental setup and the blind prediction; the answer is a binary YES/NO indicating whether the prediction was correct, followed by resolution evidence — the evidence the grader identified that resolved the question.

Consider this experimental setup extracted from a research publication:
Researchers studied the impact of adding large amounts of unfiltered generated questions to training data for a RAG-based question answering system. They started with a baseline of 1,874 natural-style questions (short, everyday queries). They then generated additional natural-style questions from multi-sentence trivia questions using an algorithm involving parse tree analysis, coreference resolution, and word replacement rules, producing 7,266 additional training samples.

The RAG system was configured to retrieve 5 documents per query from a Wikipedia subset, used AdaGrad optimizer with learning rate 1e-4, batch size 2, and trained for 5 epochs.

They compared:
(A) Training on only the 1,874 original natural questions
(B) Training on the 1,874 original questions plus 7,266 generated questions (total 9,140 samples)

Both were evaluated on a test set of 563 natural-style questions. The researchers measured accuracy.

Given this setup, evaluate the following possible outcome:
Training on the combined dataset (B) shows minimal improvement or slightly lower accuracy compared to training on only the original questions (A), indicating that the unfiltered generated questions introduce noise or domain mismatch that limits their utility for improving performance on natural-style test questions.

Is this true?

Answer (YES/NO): NO